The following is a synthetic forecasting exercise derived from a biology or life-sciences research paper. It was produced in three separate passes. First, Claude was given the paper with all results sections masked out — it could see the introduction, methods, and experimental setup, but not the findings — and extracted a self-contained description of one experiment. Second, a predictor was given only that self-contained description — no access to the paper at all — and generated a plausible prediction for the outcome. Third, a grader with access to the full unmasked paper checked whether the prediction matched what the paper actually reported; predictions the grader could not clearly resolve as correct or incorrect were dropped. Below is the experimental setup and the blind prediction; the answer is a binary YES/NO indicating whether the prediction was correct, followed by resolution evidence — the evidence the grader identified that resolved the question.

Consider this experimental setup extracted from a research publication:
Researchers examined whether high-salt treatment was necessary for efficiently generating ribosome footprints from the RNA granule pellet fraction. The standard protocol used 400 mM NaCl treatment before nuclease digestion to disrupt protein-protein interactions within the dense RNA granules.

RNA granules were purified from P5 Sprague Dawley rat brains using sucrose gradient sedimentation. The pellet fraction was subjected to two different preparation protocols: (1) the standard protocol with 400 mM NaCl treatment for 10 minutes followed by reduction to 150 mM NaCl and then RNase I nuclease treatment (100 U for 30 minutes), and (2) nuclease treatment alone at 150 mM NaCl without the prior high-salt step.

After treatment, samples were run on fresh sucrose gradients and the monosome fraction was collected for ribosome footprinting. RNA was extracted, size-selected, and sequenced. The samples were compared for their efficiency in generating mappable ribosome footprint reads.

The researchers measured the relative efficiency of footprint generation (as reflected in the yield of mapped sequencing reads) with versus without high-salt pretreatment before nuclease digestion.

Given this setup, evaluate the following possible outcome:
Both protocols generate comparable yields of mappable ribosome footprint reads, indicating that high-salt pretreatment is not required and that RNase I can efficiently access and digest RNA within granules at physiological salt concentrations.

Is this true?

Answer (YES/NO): YES